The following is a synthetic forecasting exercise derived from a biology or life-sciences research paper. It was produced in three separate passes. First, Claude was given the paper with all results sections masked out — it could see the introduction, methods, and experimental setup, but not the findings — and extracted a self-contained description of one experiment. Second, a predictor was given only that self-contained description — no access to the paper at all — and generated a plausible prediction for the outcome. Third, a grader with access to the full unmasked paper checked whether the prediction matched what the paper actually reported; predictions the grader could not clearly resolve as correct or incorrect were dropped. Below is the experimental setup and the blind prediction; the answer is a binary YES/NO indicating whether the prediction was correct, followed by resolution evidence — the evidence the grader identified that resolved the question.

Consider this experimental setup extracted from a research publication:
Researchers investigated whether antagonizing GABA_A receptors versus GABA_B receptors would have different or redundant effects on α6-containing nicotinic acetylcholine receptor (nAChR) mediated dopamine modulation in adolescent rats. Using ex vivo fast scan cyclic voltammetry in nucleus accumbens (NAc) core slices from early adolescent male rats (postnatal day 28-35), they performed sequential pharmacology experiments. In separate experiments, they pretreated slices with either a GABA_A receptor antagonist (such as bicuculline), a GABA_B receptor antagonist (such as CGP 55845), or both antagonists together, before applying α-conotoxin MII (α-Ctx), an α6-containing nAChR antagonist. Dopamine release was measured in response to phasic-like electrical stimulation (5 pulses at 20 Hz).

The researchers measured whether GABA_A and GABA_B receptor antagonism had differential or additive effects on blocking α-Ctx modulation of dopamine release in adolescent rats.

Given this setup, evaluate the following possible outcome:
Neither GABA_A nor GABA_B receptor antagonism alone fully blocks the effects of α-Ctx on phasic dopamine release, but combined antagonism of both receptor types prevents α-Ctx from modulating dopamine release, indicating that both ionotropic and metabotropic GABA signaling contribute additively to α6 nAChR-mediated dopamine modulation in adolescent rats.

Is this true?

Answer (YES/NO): NO